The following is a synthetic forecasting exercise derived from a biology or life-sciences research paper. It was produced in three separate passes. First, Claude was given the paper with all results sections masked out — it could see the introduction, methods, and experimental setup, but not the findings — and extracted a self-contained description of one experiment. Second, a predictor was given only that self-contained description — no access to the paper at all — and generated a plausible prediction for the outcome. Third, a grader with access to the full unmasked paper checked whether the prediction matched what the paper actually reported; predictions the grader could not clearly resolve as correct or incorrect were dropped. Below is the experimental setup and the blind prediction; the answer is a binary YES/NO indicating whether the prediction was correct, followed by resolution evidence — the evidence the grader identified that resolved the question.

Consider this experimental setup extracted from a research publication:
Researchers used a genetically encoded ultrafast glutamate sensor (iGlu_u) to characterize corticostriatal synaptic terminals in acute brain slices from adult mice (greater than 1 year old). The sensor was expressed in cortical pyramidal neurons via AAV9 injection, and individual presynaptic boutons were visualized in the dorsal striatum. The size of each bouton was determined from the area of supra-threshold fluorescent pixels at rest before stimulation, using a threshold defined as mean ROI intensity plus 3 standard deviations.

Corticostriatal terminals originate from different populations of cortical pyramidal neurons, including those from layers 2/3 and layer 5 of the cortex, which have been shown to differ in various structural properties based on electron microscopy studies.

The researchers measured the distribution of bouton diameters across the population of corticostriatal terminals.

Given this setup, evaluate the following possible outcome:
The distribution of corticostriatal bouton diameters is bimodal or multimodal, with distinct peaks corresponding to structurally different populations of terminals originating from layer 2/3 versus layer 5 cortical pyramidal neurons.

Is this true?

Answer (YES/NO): YES